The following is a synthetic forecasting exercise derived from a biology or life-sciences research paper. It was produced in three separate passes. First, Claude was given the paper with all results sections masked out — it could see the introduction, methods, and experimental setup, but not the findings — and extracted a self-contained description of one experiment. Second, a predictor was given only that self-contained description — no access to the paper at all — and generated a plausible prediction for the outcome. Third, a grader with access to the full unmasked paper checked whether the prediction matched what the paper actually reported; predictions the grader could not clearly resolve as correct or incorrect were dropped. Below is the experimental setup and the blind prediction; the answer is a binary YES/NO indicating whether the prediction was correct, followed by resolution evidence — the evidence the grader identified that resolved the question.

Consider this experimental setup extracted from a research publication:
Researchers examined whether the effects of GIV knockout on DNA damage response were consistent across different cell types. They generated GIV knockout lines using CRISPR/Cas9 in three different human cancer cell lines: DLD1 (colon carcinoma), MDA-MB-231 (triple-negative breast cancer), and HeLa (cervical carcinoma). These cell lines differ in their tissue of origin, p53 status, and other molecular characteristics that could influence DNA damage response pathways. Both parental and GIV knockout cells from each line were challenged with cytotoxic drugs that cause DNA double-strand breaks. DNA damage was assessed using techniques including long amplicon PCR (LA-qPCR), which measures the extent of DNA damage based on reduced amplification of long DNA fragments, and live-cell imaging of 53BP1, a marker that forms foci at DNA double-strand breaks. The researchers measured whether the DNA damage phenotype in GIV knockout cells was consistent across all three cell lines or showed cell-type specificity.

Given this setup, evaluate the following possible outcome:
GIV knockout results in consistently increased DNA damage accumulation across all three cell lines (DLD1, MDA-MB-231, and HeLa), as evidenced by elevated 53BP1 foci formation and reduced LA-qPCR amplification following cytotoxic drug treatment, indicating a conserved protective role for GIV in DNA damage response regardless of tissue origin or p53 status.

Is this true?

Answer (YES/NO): NO